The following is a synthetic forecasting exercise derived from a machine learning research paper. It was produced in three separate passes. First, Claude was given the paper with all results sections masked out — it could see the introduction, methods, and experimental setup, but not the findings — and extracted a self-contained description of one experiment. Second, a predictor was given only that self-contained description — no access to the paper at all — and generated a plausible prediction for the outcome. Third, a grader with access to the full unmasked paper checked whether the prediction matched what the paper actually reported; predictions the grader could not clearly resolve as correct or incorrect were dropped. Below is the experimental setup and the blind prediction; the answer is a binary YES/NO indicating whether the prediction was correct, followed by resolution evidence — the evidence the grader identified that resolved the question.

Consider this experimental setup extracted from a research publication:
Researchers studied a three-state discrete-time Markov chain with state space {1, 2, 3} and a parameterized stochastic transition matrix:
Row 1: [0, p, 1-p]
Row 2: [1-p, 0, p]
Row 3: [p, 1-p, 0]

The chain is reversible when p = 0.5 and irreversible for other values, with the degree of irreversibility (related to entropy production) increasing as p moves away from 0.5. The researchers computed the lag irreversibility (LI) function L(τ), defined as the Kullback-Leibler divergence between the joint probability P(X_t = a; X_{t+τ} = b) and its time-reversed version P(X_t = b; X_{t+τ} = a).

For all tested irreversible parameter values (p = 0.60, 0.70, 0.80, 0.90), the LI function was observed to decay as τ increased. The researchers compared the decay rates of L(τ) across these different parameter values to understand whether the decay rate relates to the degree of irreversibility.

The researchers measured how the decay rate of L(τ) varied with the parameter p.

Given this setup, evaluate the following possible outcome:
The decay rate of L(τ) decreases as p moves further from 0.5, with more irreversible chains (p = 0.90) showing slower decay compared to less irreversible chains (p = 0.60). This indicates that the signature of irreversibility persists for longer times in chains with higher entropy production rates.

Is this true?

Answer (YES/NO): YES